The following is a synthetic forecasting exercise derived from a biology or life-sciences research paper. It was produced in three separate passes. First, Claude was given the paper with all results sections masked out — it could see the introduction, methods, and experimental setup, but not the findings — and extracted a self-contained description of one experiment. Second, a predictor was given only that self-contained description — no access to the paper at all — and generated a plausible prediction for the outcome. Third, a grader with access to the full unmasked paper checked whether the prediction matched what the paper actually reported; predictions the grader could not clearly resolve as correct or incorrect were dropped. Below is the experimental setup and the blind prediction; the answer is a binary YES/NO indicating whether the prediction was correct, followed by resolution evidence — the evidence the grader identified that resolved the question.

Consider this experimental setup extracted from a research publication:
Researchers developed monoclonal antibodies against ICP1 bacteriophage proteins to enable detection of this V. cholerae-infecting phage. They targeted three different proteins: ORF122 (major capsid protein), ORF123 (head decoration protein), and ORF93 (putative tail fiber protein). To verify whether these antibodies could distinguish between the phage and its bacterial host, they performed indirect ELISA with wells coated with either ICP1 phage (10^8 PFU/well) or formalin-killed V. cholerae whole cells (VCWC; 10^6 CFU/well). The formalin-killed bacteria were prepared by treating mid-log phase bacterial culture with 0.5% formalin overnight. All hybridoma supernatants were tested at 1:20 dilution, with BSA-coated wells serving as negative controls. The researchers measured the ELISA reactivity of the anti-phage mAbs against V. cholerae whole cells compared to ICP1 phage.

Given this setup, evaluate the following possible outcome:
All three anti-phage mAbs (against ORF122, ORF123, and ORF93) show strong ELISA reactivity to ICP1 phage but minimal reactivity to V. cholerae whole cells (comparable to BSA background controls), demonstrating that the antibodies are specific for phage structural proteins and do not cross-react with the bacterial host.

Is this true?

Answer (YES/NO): YES